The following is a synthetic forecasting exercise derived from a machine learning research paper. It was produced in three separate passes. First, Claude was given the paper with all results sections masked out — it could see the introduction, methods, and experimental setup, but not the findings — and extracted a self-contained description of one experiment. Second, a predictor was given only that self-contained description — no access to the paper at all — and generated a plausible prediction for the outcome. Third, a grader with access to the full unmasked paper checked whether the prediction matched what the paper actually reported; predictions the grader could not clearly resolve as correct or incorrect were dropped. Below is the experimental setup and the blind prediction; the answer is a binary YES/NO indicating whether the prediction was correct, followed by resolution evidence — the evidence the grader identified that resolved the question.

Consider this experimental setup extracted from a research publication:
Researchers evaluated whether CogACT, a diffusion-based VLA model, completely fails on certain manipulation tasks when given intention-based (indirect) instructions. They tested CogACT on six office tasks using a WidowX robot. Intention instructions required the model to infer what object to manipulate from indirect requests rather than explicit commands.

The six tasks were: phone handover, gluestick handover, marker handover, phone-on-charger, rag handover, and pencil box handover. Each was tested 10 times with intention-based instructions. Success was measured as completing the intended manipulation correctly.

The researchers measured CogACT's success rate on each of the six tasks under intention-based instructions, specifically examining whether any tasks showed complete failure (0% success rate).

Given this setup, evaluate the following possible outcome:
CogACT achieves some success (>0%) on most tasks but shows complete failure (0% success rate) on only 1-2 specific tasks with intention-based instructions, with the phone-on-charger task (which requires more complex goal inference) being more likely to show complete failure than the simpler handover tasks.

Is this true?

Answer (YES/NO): NO